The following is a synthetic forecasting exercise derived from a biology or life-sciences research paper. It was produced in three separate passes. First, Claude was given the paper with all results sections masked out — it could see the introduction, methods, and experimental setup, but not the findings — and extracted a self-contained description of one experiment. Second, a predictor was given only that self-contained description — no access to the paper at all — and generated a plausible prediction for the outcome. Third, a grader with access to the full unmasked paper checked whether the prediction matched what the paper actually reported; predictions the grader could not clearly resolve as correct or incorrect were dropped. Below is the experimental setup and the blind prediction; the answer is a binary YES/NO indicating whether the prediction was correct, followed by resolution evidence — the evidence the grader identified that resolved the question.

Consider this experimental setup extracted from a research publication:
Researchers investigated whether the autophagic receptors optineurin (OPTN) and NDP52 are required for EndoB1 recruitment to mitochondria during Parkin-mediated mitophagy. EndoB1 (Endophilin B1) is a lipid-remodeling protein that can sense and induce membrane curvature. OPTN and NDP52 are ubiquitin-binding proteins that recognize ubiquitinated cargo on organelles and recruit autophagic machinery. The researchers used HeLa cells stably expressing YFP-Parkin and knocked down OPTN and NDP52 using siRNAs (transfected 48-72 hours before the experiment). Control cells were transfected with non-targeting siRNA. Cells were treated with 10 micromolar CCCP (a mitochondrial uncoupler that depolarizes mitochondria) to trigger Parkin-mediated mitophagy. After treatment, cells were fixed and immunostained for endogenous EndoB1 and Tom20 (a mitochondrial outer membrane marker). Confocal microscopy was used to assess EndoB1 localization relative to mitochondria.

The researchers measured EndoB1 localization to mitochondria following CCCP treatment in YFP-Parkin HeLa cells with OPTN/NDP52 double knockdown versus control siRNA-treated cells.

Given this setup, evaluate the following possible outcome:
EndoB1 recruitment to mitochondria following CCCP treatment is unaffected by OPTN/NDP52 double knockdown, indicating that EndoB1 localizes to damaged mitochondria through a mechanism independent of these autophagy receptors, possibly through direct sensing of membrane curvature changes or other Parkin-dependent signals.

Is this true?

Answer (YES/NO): NO